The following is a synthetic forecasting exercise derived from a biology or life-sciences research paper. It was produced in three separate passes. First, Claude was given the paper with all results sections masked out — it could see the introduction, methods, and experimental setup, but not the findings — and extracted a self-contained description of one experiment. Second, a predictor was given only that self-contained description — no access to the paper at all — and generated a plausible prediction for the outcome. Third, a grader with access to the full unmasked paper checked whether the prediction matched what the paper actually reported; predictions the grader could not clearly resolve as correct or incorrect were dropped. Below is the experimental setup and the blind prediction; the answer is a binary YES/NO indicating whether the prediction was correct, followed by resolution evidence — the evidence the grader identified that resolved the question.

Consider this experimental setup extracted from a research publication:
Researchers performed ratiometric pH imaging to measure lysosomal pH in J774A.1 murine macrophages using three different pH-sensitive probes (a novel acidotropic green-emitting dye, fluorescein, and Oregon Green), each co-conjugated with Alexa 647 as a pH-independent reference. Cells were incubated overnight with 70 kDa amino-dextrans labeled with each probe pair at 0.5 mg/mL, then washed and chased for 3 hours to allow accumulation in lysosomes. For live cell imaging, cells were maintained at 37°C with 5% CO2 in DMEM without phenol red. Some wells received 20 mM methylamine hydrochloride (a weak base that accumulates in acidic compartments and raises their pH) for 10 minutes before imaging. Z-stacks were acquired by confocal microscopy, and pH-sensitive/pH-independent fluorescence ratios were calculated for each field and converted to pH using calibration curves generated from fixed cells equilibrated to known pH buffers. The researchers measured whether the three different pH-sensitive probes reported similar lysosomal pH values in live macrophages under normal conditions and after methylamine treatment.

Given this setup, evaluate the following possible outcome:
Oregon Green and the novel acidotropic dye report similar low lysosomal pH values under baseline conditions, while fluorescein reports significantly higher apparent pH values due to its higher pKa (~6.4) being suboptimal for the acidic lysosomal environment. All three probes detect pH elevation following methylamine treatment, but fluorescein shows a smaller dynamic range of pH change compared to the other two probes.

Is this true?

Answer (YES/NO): NO